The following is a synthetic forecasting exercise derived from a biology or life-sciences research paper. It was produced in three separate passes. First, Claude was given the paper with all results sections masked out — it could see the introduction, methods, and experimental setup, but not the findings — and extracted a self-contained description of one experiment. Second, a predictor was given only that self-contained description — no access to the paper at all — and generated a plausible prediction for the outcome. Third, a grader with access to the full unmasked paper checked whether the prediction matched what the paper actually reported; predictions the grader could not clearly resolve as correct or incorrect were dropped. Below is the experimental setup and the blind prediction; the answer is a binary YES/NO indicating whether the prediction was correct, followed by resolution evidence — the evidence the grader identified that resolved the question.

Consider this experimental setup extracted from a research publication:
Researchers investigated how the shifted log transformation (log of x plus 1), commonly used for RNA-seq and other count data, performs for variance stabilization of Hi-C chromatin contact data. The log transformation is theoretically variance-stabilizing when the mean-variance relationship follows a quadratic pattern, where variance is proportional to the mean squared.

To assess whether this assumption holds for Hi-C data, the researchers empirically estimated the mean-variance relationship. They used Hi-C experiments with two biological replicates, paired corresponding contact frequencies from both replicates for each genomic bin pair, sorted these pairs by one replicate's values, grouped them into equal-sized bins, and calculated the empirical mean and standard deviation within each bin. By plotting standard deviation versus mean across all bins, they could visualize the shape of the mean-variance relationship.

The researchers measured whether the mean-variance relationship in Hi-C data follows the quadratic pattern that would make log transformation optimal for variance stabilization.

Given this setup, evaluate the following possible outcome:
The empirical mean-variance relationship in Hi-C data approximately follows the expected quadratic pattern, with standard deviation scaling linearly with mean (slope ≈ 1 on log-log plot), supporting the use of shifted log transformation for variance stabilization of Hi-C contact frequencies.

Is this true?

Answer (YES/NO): NO